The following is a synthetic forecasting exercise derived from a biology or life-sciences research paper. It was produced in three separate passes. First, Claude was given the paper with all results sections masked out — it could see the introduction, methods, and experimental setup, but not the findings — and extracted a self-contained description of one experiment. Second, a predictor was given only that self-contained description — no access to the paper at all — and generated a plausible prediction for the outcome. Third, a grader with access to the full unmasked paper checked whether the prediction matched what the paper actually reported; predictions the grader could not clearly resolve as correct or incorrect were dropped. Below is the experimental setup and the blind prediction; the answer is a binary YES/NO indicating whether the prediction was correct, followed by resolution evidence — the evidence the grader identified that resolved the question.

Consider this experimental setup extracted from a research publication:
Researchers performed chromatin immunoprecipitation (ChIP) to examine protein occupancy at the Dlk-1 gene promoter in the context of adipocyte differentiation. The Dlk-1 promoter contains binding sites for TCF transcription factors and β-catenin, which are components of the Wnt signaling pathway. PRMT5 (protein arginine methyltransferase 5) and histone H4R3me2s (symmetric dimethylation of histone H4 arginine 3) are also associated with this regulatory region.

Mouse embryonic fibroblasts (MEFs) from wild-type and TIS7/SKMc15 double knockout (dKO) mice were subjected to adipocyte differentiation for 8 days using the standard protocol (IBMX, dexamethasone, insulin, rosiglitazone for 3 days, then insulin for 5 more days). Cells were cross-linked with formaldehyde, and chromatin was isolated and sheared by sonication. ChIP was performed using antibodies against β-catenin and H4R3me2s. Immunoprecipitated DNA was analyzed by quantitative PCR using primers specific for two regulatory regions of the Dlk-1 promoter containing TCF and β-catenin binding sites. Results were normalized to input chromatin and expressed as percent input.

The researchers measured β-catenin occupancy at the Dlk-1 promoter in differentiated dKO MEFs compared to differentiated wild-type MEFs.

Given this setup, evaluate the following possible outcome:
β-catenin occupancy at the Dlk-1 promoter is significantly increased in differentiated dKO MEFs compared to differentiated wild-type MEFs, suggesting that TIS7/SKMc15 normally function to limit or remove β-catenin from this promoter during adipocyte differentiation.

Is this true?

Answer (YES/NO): YES